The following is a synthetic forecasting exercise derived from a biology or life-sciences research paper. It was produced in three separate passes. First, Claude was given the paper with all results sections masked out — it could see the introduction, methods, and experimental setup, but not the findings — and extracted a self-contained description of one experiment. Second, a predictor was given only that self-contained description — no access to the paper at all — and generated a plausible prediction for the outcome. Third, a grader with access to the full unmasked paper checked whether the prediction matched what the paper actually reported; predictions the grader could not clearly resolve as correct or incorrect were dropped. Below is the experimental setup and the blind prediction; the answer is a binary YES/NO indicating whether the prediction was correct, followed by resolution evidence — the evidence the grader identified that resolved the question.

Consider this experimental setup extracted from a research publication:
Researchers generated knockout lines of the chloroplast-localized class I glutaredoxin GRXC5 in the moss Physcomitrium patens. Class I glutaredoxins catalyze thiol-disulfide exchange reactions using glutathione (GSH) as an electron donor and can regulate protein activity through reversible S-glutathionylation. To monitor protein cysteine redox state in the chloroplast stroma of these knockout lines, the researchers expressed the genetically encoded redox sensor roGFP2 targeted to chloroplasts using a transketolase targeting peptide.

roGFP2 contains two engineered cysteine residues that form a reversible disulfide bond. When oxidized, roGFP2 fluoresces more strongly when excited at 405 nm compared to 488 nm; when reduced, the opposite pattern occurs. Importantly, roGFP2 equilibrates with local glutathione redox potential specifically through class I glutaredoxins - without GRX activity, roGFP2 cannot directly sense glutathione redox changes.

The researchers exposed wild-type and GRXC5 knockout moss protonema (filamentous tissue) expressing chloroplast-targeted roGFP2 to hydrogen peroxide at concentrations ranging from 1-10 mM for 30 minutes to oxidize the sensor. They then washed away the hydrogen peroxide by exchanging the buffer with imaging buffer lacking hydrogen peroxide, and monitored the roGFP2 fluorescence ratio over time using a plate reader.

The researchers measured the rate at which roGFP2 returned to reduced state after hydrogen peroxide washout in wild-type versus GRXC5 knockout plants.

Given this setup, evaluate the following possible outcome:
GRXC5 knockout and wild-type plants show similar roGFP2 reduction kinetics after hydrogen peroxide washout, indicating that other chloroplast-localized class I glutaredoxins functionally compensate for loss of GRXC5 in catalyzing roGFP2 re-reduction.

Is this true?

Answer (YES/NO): NO